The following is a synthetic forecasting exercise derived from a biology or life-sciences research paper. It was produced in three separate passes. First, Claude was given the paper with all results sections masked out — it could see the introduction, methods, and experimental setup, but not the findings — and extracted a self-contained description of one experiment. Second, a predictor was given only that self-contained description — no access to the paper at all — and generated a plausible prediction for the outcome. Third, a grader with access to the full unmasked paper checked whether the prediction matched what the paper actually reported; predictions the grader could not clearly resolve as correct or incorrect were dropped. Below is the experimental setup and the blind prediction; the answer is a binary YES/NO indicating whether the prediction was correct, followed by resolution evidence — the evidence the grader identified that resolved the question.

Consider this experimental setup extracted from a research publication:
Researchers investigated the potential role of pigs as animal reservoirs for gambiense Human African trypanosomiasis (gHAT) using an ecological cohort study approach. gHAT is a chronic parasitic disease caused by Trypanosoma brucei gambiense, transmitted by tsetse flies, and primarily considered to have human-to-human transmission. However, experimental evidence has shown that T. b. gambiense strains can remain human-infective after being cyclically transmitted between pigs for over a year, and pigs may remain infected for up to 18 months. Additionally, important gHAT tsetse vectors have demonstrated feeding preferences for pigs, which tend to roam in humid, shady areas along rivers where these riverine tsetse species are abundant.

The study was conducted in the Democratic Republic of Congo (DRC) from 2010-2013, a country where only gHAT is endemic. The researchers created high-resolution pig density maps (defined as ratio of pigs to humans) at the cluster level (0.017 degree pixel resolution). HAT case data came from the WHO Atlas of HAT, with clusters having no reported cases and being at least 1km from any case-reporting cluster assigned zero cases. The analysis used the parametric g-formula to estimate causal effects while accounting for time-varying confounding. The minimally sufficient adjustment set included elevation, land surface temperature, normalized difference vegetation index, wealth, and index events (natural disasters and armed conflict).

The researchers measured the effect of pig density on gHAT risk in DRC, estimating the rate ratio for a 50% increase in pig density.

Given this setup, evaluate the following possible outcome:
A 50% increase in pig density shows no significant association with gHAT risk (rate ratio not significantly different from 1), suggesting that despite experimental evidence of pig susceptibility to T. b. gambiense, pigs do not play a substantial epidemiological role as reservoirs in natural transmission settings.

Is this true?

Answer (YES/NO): NO